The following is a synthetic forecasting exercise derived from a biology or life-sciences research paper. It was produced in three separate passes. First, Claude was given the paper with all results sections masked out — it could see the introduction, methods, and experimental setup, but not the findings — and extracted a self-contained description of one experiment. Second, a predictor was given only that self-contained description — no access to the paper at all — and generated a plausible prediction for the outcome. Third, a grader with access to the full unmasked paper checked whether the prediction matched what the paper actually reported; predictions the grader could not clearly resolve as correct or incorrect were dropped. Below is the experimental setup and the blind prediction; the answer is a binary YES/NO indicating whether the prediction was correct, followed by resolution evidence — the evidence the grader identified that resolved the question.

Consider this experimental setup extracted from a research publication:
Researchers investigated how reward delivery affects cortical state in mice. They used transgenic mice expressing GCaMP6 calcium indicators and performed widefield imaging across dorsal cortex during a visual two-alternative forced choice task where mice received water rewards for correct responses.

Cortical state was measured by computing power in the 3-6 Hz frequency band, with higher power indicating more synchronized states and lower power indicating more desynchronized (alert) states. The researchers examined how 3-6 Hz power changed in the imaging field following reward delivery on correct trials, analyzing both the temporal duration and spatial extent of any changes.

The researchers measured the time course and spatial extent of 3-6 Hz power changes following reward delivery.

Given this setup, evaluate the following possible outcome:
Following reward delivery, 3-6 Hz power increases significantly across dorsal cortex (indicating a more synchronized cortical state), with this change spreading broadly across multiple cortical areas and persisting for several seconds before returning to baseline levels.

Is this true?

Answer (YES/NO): NO